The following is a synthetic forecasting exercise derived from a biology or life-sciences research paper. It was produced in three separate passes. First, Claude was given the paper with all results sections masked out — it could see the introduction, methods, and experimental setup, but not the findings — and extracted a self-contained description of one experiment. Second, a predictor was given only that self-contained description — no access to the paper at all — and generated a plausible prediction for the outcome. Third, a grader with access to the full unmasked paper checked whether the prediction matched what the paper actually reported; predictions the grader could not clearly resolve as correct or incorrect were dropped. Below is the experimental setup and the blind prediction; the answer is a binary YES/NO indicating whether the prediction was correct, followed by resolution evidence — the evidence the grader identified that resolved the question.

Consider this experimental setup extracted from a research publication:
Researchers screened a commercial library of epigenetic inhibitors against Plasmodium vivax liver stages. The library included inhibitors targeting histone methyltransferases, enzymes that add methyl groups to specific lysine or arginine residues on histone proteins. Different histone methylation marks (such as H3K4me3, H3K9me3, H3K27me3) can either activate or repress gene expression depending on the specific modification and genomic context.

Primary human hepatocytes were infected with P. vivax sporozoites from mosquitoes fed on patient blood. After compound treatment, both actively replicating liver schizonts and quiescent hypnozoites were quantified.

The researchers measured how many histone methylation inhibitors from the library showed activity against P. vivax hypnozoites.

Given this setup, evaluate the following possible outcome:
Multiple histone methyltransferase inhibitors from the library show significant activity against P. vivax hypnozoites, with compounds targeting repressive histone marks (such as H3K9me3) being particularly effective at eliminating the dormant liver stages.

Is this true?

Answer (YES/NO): NO